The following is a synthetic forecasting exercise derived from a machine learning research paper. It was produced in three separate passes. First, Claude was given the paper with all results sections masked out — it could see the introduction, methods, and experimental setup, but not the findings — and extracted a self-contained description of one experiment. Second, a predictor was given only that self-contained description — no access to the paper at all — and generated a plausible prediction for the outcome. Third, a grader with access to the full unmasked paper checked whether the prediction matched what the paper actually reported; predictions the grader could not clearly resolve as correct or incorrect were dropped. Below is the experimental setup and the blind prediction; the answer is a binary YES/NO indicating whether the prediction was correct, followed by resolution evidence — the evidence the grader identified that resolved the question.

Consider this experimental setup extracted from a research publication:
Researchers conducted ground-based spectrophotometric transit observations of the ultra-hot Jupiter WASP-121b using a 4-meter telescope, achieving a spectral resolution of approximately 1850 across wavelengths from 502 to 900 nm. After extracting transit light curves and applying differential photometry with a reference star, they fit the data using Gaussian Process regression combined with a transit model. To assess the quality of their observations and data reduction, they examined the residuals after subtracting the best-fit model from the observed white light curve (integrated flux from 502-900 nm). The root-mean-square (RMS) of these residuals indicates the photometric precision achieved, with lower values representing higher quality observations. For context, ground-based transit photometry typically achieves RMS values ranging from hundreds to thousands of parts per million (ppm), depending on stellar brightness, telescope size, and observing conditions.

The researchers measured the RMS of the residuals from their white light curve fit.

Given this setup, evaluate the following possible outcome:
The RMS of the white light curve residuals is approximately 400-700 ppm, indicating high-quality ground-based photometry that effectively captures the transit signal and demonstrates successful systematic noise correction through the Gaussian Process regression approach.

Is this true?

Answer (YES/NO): NO